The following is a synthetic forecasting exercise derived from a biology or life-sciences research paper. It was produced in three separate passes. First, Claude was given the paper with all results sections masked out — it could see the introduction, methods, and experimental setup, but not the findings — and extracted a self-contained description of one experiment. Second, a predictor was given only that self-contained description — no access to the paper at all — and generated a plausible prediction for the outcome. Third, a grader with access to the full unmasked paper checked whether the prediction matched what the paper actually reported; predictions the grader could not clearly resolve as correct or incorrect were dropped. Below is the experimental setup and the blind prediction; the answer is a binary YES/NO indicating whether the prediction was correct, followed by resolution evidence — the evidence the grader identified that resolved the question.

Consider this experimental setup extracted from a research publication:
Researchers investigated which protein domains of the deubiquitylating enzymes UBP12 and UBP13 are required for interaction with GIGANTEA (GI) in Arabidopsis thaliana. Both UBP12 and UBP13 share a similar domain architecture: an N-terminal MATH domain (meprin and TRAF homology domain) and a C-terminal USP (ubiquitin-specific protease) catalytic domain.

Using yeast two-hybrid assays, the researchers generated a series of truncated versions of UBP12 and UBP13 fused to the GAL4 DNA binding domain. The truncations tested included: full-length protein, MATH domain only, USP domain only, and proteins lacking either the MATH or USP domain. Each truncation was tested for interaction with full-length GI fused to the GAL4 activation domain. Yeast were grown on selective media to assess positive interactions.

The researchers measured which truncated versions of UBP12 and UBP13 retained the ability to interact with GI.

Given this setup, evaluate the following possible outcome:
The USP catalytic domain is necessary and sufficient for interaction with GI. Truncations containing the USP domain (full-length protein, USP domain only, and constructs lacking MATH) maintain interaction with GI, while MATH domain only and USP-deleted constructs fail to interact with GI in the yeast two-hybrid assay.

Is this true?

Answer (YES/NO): NO